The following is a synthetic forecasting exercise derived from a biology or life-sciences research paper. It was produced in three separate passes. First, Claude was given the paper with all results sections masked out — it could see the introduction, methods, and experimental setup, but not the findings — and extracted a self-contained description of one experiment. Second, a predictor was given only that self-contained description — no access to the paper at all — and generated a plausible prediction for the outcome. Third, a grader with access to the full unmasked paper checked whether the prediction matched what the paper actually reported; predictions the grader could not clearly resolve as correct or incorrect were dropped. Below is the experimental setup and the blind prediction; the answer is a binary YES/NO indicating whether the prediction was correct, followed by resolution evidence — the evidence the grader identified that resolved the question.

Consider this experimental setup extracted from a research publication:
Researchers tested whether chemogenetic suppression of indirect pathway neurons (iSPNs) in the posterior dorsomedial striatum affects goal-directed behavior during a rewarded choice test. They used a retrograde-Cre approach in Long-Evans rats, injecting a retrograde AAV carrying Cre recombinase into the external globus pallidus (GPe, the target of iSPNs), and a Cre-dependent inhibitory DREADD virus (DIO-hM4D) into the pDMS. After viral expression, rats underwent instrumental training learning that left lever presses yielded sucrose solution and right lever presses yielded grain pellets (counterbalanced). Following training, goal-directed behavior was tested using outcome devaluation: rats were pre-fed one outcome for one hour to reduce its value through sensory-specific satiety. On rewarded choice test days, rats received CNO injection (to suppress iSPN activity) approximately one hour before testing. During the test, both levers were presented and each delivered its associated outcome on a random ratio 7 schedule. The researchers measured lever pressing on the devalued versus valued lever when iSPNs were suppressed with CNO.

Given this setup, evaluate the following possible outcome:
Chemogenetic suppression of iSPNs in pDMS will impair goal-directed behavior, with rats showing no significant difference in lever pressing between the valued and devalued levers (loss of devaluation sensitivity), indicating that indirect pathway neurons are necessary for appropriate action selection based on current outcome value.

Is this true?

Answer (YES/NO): NO